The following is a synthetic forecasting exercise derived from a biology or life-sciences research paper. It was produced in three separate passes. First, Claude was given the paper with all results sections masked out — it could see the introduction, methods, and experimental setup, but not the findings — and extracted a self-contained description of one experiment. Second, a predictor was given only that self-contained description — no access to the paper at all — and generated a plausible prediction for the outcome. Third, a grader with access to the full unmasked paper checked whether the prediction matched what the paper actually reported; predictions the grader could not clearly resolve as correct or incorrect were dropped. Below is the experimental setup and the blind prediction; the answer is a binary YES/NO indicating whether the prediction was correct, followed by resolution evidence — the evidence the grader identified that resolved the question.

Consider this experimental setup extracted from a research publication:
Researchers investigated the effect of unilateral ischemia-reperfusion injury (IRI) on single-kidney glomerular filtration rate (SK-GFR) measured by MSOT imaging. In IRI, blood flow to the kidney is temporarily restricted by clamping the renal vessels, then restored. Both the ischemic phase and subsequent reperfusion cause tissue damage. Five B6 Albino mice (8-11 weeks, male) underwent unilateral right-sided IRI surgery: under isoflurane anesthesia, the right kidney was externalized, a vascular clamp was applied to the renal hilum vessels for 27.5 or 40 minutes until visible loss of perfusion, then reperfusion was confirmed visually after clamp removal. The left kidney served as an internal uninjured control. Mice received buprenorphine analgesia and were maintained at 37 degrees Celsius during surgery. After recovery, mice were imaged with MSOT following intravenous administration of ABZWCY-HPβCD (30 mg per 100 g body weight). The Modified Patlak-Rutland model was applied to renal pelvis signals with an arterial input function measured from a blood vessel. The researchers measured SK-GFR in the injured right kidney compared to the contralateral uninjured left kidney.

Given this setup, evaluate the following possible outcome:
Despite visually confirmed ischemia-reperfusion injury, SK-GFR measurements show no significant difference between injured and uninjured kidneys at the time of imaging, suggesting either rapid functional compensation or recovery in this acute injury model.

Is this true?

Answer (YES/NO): NO